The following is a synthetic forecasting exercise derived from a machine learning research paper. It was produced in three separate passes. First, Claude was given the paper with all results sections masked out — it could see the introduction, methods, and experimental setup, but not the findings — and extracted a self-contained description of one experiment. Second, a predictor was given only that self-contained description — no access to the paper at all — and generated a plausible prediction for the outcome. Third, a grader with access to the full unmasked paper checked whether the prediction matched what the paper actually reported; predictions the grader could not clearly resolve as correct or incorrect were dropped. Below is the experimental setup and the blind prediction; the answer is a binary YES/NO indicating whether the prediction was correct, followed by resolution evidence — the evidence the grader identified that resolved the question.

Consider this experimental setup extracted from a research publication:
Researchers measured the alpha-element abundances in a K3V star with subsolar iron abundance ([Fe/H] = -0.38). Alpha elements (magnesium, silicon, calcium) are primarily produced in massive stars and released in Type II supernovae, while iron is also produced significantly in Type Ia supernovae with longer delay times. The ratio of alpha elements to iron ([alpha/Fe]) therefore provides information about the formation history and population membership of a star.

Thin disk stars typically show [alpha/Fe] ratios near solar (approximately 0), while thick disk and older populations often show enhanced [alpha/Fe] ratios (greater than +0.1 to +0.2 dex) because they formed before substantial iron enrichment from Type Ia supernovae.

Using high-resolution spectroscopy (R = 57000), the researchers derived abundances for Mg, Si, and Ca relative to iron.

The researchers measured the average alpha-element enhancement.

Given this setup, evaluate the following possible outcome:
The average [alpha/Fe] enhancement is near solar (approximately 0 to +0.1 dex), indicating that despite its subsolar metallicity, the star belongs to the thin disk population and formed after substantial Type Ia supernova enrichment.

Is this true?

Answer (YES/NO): NO